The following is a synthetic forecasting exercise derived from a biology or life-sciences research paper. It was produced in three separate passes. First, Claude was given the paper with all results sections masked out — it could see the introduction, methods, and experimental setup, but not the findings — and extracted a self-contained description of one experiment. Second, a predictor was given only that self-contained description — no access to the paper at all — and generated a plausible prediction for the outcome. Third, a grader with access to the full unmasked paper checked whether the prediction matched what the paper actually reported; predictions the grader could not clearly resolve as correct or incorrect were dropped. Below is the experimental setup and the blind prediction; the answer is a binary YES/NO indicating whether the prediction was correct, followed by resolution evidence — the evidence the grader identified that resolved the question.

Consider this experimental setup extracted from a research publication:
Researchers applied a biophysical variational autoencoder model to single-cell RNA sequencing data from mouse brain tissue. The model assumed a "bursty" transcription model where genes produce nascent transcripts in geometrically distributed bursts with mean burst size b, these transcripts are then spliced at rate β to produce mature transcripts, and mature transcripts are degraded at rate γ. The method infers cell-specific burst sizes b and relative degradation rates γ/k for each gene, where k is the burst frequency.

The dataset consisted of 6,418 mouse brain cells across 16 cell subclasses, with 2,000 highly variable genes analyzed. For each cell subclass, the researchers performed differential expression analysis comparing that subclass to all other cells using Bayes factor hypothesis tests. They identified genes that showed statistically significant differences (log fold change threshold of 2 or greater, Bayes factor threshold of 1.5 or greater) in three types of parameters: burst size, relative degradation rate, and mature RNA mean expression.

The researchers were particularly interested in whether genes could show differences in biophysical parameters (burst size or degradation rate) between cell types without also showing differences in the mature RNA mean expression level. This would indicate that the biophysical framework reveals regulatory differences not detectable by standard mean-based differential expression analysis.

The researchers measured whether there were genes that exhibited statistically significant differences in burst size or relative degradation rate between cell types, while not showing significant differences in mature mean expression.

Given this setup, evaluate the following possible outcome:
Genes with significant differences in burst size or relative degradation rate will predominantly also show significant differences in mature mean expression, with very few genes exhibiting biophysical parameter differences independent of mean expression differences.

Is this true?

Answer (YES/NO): NO